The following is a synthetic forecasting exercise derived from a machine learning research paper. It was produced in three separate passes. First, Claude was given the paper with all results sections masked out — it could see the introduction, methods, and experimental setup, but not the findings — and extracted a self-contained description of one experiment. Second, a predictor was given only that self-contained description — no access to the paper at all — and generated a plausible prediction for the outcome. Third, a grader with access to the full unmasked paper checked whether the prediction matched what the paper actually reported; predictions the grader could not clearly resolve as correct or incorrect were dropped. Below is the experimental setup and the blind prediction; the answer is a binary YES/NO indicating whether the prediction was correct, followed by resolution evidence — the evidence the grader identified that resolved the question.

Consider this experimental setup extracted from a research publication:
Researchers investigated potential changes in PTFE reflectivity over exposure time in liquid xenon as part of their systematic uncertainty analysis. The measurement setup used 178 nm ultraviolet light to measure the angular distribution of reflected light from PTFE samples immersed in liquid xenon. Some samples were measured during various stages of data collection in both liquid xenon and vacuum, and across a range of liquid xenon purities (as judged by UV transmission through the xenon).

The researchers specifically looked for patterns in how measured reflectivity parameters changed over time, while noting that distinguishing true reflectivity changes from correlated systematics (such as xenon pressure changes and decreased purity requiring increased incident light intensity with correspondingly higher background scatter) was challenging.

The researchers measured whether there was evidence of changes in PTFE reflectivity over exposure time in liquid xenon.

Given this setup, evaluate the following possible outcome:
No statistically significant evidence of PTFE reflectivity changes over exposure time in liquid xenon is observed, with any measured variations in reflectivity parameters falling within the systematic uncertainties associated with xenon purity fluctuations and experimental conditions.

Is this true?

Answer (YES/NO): YES